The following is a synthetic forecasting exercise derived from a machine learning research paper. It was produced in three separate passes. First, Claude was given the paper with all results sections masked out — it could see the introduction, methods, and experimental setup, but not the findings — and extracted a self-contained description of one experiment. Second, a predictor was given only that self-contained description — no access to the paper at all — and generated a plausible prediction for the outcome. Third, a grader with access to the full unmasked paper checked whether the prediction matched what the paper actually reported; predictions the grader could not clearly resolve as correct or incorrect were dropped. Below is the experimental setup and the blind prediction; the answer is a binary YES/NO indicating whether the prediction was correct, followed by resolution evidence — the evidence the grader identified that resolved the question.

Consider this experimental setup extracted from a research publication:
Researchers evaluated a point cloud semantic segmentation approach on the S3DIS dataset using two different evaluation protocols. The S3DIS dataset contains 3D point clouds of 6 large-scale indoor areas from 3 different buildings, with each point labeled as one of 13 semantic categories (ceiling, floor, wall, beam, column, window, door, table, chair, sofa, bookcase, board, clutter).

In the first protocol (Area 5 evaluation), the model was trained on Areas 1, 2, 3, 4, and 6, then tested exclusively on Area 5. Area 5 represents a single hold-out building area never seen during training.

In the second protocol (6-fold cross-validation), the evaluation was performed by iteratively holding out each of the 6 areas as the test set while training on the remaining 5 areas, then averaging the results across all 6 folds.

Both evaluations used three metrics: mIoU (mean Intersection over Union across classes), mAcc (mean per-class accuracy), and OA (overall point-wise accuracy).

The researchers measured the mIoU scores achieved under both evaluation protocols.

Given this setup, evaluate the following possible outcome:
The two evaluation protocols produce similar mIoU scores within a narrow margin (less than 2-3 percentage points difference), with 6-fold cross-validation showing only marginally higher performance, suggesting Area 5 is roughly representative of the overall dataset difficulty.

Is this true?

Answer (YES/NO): NO